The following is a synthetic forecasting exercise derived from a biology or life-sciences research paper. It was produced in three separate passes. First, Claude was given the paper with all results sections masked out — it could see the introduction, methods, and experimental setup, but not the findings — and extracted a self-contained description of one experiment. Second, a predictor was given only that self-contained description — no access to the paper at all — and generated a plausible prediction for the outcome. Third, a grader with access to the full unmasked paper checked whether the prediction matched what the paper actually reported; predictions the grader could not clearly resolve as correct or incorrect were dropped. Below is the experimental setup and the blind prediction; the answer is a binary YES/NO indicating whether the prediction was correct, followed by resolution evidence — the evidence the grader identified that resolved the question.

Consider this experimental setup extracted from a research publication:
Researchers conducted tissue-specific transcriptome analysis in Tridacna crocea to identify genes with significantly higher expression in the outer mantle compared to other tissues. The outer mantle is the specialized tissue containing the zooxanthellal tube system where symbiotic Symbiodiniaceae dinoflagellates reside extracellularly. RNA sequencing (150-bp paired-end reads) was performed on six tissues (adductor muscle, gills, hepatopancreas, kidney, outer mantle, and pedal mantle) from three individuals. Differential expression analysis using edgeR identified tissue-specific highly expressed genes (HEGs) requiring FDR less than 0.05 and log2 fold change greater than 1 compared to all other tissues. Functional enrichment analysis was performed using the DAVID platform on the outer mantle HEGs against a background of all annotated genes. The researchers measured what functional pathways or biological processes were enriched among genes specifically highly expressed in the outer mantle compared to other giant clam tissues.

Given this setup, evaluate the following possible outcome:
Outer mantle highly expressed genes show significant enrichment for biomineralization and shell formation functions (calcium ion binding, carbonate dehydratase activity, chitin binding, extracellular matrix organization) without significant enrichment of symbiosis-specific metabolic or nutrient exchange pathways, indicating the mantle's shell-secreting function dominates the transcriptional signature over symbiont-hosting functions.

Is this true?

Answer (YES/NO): NO